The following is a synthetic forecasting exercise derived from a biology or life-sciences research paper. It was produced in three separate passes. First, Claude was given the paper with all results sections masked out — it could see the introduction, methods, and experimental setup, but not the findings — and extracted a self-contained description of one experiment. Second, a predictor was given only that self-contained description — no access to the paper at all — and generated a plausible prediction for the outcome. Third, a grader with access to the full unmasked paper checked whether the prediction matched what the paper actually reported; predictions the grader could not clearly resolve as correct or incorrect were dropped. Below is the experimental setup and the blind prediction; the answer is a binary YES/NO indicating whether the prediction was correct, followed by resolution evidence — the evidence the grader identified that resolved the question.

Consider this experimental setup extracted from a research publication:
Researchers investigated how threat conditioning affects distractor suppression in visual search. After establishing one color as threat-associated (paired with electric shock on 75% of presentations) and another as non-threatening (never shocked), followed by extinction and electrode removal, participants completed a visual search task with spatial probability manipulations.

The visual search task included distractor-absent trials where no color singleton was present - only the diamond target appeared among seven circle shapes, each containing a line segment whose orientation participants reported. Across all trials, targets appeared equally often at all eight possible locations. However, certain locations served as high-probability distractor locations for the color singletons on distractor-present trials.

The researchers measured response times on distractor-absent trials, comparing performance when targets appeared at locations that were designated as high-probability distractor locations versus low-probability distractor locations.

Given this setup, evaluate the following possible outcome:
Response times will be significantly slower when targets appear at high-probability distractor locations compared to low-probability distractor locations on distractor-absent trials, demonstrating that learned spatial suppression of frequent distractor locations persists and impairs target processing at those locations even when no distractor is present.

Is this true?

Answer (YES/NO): YES